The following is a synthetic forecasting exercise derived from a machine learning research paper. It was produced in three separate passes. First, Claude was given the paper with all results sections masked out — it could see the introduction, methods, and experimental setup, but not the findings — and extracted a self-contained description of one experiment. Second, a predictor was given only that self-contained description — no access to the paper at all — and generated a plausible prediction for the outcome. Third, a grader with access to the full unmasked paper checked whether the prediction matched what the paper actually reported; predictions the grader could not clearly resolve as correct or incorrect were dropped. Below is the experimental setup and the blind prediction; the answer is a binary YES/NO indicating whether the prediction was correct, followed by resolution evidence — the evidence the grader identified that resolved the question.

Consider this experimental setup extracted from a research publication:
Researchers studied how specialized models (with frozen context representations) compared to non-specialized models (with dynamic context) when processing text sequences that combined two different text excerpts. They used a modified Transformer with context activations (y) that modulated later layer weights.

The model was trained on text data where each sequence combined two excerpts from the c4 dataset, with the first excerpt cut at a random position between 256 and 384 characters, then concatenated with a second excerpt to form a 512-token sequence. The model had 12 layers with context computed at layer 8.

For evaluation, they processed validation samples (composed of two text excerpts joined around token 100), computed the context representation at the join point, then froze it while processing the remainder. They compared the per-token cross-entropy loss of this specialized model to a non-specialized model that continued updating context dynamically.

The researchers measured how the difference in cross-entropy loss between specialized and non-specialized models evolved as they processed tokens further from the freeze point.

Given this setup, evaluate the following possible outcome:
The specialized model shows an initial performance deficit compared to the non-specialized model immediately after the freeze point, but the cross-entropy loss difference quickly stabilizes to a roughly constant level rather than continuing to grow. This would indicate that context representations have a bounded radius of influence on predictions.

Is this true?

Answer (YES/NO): NO